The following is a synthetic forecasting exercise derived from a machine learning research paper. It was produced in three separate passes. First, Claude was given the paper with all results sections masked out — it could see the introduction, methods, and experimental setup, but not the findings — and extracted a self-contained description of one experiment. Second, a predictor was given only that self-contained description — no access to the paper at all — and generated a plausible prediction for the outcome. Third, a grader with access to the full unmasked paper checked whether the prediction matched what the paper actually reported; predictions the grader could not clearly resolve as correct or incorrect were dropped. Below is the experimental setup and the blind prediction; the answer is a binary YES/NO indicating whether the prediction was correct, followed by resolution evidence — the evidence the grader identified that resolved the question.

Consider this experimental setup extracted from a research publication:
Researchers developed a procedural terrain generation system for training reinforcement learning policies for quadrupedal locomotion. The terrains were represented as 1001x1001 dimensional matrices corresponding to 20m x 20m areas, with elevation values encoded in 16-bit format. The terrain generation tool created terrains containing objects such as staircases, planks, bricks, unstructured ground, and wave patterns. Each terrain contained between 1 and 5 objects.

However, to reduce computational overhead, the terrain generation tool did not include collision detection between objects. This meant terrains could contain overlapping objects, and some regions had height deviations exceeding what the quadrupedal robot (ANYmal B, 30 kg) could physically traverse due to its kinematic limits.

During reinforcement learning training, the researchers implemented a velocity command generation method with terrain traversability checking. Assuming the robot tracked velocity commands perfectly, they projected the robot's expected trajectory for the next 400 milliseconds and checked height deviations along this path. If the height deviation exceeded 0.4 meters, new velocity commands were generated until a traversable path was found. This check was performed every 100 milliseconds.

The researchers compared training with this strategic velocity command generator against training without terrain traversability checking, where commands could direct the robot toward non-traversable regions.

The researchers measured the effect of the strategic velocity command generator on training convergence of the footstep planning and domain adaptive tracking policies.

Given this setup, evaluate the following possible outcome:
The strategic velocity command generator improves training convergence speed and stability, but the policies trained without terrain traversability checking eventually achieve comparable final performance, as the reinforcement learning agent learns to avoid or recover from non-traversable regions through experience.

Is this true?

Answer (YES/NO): NO